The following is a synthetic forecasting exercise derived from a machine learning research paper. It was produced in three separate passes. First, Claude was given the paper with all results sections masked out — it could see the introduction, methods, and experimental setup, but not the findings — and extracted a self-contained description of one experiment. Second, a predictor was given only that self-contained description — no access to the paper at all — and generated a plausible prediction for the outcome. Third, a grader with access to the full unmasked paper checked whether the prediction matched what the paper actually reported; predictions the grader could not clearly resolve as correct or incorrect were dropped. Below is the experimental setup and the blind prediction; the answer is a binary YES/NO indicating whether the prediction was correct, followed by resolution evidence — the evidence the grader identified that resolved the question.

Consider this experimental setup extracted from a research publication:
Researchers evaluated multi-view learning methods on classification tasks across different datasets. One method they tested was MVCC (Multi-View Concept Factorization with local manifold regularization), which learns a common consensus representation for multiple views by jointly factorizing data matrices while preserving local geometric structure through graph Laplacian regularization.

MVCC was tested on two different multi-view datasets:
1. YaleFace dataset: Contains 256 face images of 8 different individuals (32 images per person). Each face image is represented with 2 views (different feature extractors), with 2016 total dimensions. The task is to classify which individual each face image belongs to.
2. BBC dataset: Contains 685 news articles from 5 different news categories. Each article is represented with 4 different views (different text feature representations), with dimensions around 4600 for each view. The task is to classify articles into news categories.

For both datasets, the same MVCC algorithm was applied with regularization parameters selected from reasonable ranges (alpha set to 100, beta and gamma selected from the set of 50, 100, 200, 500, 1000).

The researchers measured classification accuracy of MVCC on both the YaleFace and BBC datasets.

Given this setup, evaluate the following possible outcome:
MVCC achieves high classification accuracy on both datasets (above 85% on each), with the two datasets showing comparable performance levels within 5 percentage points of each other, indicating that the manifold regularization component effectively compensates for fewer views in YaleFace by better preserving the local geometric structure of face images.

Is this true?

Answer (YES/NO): NO